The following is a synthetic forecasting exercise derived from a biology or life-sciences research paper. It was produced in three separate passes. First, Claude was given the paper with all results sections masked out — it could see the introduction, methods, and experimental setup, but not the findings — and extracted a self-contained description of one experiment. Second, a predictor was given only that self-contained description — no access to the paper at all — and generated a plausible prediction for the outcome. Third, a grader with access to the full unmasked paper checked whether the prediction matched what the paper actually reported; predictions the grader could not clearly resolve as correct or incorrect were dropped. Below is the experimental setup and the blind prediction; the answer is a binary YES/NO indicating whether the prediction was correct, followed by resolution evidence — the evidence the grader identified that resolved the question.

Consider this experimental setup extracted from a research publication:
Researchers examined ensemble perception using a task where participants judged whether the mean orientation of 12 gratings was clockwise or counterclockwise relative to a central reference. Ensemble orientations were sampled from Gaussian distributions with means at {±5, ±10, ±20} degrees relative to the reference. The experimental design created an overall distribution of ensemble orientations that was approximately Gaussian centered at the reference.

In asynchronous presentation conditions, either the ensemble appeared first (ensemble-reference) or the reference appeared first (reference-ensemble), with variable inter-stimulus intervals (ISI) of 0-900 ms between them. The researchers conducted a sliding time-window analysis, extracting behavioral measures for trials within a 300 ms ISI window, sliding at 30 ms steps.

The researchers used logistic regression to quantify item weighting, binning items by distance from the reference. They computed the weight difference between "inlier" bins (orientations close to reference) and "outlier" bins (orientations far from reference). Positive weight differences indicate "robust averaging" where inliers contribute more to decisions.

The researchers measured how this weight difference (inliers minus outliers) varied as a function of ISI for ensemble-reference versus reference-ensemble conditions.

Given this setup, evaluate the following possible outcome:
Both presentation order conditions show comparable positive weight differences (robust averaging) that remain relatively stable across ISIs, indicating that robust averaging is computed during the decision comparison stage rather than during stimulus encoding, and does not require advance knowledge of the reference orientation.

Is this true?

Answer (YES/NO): NO